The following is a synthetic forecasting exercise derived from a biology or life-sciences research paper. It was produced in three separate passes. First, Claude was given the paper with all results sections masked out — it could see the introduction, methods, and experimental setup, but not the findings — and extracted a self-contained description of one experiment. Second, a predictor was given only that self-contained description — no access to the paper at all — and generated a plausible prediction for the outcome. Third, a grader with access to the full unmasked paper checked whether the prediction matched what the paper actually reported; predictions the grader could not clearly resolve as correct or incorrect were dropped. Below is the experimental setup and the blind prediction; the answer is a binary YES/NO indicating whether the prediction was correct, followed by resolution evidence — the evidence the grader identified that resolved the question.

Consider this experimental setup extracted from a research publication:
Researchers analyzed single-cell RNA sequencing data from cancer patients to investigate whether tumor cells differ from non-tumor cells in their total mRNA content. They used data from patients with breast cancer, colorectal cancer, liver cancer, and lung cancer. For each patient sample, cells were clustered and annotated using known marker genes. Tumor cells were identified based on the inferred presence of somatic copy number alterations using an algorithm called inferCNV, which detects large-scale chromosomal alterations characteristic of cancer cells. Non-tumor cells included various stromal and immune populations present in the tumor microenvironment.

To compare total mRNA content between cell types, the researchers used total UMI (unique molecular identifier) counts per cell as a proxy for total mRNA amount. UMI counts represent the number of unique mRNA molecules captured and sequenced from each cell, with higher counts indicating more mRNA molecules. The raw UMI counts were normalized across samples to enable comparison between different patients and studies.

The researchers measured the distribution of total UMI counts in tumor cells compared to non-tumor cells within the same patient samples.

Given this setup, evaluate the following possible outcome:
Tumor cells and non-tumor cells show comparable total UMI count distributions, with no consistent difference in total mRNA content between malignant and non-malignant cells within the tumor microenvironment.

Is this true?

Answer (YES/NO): NO